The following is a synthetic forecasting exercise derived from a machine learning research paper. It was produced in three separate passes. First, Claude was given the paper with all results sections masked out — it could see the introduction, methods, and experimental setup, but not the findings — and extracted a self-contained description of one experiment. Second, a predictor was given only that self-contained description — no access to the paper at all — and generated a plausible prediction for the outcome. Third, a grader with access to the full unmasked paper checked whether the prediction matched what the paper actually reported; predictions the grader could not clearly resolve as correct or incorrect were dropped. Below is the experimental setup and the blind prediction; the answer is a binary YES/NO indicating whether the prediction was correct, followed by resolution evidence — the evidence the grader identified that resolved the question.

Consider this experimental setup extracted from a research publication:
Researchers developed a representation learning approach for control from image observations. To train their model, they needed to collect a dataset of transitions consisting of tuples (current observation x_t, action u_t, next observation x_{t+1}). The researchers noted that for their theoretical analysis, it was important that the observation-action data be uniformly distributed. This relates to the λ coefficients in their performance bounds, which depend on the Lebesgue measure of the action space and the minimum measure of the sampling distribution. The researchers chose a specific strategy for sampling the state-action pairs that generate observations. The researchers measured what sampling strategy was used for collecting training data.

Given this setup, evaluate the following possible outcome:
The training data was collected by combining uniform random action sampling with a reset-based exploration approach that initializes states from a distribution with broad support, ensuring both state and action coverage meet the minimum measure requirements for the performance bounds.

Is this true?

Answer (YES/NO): NO